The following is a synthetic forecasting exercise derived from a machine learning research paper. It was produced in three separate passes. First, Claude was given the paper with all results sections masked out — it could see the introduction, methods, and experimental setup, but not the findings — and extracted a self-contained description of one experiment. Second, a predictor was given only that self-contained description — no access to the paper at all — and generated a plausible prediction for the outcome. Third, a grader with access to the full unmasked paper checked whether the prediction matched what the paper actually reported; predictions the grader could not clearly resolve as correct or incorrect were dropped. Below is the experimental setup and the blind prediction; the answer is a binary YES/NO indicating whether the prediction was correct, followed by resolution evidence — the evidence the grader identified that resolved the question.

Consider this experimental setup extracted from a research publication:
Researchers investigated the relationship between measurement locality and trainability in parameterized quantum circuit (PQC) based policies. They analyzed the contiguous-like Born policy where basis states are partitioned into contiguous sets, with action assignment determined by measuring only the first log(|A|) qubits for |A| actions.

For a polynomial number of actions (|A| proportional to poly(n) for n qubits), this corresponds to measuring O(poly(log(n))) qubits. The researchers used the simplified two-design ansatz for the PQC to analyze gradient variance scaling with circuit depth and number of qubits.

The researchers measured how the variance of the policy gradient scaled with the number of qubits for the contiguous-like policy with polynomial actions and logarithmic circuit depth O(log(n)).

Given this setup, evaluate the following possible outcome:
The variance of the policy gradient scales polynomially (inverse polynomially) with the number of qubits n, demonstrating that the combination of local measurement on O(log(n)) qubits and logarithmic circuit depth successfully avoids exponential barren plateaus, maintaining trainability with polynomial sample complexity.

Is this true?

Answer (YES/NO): YES